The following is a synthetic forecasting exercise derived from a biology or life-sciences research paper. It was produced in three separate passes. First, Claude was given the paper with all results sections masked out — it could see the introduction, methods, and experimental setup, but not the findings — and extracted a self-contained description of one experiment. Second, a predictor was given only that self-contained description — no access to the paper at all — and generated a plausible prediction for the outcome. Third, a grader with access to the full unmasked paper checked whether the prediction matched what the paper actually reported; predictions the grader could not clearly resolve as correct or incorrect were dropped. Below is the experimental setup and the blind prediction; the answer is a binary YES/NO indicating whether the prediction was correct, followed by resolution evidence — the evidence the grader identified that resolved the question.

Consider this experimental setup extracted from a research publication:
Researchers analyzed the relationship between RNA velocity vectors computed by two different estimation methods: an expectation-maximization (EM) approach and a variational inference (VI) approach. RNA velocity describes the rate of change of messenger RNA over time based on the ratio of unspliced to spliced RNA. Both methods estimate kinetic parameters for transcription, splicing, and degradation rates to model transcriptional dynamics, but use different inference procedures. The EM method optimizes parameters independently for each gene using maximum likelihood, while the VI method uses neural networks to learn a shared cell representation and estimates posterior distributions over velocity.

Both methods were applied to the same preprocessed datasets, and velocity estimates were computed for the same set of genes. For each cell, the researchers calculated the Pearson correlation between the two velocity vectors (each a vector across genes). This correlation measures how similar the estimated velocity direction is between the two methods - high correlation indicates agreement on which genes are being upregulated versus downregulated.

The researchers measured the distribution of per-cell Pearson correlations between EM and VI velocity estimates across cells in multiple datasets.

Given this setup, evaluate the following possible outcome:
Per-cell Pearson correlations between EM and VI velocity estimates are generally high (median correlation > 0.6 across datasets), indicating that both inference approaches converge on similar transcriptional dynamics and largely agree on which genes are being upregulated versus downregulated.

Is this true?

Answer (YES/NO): NO